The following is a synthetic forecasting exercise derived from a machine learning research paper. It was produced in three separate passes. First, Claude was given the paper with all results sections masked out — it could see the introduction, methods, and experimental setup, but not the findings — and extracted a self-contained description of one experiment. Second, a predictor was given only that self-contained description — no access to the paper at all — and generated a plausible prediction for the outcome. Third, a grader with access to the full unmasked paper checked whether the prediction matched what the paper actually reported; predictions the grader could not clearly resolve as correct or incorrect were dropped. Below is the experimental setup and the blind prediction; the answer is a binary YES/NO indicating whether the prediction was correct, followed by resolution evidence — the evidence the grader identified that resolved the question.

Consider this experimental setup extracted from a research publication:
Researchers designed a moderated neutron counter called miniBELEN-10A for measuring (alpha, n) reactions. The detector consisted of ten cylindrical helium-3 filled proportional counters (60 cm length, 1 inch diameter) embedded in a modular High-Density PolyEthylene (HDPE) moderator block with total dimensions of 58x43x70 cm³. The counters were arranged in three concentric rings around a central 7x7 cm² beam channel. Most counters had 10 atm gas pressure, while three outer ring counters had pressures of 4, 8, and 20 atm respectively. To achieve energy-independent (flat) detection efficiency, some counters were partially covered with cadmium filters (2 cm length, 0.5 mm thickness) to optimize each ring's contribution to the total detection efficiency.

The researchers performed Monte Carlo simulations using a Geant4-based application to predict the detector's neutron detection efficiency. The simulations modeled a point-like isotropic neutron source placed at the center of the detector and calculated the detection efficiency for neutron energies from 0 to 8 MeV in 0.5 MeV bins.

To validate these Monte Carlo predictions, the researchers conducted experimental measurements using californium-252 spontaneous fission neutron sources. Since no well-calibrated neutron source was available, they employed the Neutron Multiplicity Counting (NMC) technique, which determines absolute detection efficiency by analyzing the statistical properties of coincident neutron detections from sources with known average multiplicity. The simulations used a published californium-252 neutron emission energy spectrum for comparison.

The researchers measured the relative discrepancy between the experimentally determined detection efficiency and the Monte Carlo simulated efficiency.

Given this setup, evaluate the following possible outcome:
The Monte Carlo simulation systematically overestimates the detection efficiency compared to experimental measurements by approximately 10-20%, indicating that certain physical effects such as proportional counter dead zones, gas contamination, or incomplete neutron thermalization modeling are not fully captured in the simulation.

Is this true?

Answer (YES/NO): NO